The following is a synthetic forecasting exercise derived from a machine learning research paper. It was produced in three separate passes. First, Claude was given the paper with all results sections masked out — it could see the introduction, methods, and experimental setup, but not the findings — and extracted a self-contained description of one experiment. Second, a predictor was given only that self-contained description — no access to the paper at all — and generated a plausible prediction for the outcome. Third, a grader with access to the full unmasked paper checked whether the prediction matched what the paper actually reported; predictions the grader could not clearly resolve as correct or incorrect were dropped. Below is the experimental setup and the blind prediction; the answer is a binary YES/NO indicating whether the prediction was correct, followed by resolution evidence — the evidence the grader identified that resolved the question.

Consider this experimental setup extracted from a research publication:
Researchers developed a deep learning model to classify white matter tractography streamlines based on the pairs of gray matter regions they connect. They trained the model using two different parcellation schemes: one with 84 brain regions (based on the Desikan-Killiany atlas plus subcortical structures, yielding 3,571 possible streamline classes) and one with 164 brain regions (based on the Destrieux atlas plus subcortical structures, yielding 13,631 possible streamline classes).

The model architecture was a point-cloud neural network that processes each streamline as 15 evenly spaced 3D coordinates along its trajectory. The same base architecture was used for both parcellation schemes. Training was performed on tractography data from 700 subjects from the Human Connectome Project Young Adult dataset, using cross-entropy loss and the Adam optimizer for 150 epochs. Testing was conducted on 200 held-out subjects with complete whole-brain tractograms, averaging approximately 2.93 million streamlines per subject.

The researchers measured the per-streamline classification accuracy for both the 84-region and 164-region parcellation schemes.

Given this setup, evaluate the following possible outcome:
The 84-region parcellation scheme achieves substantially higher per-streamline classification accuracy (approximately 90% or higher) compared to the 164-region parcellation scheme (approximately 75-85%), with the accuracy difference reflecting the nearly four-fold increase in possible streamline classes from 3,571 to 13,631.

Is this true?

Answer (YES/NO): NO